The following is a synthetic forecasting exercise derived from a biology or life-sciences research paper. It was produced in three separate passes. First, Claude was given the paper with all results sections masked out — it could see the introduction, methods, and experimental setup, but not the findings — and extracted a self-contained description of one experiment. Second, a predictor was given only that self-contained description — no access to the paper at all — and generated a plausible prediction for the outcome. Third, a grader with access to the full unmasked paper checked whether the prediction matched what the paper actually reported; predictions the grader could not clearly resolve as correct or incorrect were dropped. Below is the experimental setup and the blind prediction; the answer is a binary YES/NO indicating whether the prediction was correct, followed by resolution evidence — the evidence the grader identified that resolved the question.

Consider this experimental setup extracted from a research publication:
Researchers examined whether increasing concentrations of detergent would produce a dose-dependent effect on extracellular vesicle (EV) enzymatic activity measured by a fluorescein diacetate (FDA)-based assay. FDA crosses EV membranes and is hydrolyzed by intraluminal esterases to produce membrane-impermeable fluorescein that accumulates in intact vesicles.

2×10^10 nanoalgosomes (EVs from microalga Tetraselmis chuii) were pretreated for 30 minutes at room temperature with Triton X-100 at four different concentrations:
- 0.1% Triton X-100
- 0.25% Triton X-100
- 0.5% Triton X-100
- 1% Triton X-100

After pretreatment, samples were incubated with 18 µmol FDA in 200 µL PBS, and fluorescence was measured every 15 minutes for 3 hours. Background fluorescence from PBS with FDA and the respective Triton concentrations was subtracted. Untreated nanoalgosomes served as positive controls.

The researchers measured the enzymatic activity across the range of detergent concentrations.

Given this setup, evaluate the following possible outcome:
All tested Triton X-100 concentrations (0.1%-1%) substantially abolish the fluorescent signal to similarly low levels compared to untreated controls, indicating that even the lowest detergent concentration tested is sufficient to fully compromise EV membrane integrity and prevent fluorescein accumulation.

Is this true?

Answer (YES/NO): NO